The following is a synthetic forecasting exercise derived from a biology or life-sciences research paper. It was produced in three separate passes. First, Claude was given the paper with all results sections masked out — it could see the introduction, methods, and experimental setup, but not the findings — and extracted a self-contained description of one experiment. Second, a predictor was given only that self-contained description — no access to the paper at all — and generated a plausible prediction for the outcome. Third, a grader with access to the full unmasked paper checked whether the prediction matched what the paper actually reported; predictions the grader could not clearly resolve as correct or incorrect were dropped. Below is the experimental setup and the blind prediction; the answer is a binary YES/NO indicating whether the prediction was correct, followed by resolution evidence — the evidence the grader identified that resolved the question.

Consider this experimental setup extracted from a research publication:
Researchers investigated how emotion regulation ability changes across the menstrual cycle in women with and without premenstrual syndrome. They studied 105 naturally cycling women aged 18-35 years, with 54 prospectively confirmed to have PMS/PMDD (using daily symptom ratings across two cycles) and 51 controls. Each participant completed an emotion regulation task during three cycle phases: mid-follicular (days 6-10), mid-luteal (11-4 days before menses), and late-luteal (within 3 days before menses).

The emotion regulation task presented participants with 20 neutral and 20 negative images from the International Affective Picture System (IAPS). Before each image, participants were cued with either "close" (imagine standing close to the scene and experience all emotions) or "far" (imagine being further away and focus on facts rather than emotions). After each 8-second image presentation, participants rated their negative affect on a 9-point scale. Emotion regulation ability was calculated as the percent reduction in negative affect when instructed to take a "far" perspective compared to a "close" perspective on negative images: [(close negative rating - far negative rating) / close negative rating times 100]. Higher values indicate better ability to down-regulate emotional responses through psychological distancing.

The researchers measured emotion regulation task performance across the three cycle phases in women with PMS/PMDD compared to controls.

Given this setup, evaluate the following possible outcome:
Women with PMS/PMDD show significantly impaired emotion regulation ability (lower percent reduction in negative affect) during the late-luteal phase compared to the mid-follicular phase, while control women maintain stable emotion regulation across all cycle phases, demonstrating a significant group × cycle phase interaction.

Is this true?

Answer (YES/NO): NO